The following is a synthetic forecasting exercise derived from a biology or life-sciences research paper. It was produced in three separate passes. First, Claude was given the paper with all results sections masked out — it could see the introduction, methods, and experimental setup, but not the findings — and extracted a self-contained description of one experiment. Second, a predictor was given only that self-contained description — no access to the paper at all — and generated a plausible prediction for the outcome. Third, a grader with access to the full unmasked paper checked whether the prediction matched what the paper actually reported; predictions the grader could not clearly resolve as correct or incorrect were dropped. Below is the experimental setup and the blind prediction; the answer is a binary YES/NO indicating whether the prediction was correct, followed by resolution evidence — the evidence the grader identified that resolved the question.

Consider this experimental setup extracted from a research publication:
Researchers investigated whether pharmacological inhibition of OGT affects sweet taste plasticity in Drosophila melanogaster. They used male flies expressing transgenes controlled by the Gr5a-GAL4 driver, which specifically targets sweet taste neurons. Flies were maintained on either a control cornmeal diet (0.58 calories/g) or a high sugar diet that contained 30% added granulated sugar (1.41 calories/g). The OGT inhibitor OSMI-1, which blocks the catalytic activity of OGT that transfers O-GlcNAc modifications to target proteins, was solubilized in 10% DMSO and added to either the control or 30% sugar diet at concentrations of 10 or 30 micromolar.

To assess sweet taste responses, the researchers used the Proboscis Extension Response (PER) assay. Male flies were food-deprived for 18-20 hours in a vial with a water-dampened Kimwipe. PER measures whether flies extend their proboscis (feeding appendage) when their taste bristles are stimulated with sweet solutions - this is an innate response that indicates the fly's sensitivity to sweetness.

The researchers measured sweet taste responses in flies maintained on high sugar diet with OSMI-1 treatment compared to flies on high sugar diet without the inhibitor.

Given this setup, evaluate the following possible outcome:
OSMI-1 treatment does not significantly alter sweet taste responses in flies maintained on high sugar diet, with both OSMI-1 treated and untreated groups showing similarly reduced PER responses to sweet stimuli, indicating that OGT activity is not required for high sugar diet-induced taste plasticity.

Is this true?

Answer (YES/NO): NO